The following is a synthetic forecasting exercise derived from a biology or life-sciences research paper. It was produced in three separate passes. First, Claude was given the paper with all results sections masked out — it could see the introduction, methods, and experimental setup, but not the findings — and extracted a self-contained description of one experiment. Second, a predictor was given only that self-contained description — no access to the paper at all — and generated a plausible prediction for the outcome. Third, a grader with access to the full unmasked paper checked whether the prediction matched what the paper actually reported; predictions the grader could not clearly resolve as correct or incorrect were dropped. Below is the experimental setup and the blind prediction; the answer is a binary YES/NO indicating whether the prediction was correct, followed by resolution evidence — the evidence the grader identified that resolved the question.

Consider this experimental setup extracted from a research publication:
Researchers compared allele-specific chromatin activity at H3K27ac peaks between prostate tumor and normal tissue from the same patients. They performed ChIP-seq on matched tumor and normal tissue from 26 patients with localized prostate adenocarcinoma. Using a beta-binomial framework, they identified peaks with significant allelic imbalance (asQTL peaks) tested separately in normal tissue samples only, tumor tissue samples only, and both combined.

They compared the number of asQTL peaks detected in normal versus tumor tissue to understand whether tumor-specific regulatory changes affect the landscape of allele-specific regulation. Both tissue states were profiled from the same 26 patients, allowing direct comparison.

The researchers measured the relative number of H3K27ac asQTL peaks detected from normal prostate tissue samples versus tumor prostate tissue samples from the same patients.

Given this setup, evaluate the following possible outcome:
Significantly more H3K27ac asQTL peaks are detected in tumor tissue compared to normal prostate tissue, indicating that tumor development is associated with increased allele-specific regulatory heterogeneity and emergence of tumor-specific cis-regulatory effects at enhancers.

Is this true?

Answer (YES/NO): YES